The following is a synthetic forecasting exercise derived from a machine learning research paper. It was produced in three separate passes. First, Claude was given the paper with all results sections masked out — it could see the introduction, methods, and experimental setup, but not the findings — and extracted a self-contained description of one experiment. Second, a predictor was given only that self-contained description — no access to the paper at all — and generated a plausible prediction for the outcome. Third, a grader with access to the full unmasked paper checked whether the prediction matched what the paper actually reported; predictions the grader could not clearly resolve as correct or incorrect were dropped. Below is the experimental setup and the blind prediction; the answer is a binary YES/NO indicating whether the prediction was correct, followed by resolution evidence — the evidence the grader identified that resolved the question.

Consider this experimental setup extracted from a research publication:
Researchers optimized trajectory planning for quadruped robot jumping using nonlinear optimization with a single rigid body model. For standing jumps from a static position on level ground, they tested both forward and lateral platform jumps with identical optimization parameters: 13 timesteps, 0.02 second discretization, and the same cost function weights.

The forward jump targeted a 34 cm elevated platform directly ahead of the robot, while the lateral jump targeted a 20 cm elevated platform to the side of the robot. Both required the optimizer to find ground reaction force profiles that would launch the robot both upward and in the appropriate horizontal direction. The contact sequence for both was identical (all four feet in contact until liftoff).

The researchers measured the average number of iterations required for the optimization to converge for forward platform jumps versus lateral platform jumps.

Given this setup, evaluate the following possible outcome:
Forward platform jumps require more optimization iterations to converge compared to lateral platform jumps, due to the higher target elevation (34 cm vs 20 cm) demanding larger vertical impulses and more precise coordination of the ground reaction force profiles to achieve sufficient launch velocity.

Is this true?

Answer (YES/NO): NO